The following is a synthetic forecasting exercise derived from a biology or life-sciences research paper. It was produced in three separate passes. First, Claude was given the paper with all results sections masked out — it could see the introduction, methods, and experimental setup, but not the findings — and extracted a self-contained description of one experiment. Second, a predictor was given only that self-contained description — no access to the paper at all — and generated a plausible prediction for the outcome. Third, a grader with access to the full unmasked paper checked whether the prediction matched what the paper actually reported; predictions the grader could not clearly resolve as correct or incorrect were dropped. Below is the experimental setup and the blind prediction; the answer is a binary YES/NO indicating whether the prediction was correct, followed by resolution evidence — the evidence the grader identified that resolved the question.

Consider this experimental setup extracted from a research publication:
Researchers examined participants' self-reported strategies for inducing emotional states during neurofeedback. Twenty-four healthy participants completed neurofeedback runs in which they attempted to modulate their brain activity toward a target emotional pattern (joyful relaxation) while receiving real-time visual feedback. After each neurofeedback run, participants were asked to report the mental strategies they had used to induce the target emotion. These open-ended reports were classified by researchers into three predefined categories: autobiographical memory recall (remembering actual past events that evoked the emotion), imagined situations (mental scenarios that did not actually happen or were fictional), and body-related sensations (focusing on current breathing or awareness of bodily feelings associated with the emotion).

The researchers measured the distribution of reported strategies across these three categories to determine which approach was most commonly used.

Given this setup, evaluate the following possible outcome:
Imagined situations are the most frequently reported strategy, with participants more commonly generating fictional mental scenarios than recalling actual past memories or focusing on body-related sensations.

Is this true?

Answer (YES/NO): NO